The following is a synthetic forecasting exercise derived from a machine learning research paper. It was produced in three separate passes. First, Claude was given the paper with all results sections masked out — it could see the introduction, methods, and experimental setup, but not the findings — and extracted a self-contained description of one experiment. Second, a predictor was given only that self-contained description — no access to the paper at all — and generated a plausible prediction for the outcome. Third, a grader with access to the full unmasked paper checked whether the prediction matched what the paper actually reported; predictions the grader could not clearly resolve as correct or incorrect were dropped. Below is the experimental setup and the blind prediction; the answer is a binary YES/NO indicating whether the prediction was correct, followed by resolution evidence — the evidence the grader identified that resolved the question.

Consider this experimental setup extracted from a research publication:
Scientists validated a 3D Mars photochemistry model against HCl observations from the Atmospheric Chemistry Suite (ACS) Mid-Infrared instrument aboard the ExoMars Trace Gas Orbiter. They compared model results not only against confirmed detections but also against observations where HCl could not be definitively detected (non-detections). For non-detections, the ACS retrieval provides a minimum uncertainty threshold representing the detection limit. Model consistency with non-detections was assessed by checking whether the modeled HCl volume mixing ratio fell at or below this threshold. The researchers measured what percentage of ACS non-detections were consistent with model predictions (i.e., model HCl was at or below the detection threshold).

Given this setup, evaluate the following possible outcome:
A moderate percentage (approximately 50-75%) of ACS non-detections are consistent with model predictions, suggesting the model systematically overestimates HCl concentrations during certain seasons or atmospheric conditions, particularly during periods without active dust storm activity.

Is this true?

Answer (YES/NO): NO